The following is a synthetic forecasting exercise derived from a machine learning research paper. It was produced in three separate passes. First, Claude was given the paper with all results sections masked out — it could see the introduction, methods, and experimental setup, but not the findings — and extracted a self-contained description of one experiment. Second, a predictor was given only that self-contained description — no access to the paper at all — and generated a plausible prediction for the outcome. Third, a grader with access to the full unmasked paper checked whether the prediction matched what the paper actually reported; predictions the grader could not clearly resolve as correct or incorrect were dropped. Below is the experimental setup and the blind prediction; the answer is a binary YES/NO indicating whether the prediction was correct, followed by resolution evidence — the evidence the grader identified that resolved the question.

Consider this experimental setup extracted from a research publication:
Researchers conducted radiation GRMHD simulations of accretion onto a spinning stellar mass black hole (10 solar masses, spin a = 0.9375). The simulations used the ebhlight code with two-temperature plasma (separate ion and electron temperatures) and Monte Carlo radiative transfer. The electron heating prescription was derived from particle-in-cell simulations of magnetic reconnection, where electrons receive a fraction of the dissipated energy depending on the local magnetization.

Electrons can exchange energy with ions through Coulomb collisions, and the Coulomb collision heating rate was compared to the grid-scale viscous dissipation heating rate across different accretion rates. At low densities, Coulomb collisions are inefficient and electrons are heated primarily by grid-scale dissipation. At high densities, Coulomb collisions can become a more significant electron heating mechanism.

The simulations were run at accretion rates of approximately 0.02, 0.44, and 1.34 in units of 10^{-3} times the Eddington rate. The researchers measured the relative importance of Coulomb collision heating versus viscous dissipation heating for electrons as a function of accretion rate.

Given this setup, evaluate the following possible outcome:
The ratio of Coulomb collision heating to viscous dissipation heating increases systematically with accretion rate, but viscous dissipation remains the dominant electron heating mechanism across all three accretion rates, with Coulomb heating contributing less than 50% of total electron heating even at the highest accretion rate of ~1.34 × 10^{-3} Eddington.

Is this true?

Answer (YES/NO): NO